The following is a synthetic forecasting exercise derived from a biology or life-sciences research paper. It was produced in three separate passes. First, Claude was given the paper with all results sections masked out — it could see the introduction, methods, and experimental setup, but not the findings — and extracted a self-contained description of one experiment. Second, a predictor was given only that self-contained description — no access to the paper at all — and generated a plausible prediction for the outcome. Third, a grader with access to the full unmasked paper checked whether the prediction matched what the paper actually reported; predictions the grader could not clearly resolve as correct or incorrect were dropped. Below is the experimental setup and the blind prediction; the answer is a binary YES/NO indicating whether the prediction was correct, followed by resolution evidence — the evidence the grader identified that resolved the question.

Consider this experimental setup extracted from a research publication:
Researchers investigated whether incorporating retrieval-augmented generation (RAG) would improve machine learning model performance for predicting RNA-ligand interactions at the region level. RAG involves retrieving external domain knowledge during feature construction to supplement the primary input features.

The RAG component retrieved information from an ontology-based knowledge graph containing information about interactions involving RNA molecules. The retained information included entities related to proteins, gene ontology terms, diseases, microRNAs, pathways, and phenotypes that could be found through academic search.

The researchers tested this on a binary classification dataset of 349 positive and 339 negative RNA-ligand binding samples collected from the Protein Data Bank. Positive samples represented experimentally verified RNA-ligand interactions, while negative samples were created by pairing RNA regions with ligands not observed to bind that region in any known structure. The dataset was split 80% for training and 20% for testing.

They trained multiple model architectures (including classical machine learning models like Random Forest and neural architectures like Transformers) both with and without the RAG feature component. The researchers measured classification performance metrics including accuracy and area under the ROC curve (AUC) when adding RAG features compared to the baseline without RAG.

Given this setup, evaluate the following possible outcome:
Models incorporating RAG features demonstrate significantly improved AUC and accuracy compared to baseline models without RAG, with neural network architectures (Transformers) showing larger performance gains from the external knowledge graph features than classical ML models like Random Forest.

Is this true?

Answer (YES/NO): NO